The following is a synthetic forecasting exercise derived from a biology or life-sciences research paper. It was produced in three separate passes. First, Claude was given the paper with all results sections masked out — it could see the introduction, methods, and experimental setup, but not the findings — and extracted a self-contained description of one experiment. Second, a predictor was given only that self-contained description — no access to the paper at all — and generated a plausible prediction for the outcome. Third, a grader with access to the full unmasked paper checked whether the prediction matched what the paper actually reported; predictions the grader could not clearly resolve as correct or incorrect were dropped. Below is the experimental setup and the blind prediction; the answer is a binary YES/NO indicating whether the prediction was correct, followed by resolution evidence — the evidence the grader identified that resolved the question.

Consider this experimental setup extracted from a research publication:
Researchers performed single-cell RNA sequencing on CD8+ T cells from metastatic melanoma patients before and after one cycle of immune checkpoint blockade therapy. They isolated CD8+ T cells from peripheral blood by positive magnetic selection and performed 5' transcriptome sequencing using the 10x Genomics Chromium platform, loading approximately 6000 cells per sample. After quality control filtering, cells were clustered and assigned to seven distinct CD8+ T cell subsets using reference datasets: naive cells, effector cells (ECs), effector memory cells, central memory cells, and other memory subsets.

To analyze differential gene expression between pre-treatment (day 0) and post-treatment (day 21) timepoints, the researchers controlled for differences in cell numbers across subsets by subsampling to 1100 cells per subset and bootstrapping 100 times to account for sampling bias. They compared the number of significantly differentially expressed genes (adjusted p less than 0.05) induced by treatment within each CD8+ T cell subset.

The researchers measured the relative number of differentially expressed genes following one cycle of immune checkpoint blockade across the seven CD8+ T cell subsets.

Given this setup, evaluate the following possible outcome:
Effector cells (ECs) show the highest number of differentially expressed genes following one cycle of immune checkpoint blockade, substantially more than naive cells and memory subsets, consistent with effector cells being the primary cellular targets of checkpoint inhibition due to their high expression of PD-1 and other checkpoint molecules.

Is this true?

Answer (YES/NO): YES